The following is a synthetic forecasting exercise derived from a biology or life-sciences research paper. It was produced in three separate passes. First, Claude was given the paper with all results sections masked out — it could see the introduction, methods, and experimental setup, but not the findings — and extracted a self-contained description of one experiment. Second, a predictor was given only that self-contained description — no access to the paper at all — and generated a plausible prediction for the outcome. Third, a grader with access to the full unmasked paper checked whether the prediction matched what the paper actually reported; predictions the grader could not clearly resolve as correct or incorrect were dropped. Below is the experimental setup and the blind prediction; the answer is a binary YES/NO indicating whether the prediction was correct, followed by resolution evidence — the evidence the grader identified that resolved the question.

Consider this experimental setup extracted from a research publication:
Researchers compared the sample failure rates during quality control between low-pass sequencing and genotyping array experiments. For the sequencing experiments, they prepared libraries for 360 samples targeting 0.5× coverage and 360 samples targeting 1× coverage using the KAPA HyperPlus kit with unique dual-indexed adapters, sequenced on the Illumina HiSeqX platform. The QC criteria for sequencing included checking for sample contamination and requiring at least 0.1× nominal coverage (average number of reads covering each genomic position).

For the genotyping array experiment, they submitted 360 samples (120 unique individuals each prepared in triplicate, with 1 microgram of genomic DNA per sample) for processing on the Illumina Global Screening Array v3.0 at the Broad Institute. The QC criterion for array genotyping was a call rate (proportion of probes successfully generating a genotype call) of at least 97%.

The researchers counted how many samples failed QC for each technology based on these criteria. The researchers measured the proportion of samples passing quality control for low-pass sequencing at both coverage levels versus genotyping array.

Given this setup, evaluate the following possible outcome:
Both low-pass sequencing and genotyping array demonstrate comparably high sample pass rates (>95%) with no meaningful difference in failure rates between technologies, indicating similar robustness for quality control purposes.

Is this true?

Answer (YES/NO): NO